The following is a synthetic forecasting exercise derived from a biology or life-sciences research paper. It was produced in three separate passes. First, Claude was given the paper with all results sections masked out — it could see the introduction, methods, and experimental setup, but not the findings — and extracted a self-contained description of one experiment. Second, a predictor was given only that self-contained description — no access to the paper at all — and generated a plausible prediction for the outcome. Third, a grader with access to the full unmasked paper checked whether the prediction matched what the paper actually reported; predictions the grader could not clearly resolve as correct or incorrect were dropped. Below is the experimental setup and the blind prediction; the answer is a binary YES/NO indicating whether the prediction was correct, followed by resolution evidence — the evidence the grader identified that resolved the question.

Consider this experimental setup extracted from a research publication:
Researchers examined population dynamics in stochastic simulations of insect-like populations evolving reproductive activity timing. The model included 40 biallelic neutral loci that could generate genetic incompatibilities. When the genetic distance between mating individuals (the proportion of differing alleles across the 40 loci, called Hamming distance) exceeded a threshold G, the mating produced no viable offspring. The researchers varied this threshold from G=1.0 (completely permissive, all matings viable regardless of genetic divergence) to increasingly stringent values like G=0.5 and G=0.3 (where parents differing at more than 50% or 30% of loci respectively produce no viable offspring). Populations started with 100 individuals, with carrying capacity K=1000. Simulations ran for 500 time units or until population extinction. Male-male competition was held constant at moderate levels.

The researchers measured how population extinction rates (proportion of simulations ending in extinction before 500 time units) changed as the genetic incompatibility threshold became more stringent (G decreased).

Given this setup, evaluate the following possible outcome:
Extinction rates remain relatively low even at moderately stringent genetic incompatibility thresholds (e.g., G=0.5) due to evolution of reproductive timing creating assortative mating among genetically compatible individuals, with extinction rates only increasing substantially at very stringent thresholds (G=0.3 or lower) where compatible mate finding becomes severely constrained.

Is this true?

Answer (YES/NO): NO